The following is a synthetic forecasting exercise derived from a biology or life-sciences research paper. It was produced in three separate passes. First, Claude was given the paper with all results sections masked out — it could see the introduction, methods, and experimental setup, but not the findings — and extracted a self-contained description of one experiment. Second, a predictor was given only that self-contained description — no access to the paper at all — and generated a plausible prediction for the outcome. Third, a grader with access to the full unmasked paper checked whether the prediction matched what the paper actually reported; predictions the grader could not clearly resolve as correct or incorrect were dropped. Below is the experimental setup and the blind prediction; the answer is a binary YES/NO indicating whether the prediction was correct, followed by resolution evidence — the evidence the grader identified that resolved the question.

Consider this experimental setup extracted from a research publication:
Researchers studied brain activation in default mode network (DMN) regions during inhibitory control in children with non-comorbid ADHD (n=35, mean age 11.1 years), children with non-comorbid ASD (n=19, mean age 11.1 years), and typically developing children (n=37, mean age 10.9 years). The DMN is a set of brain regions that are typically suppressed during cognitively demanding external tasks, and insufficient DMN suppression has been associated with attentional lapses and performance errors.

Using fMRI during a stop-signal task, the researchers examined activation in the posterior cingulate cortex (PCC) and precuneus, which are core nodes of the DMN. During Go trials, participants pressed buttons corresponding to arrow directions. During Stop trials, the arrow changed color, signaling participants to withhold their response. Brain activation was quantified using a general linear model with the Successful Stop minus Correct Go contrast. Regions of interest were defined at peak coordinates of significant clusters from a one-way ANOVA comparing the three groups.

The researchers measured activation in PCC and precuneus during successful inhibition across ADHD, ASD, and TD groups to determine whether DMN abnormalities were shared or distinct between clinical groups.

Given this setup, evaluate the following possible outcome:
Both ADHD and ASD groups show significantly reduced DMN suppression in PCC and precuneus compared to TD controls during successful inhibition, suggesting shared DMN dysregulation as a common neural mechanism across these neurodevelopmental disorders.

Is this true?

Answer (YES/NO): YES